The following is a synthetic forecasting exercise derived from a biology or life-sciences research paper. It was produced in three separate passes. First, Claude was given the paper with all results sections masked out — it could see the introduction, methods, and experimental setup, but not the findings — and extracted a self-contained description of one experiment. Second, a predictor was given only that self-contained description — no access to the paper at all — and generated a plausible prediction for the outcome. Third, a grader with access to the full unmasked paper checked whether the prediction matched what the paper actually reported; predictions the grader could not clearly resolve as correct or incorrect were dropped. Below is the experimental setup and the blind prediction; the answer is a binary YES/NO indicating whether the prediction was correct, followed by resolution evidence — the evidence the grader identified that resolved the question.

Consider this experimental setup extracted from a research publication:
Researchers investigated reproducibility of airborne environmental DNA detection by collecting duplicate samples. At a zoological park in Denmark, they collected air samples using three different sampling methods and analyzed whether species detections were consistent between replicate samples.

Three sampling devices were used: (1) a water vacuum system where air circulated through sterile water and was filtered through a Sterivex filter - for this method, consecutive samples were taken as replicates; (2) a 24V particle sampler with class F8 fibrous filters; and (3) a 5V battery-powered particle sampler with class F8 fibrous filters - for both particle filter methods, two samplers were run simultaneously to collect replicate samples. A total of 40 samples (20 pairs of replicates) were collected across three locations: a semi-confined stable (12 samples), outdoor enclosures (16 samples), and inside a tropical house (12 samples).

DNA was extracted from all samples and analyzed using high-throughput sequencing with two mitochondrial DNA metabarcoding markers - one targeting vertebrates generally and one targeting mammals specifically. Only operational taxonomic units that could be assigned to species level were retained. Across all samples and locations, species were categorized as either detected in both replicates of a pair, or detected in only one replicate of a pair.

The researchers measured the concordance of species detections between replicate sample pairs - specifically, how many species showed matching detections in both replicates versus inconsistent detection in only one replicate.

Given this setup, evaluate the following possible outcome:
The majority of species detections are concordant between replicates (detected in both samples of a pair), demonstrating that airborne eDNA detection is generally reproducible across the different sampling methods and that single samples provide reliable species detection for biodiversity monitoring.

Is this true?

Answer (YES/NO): NO